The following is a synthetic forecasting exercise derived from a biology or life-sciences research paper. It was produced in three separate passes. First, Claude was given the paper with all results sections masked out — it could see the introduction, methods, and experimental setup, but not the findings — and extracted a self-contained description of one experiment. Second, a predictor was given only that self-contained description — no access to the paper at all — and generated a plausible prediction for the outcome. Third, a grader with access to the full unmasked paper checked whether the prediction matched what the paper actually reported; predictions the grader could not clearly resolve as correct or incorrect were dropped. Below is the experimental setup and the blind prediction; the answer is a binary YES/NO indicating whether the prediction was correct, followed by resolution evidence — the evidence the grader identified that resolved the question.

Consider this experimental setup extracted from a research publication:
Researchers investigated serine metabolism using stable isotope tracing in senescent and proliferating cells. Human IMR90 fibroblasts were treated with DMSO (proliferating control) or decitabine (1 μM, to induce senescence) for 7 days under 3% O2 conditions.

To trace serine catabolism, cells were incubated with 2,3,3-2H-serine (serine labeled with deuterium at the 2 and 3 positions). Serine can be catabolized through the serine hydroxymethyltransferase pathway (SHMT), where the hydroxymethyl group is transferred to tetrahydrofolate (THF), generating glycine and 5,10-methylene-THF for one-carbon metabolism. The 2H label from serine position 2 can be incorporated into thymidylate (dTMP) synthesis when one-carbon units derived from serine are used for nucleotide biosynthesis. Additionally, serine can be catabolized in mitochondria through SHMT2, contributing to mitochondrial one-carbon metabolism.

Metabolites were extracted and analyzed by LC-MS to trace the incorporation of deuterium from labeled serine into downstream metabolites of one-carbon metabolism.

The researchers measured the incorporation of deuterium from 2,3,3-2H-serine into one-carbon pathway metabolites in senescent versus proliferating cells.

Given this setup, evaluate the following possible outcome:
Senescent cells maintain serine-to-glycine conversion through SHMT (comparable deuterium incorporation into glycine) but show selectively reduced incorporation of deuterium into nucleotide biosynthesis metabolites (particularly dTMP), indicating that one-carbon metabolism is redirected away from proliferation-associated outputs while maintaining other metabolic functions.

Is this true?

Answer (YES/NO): NO